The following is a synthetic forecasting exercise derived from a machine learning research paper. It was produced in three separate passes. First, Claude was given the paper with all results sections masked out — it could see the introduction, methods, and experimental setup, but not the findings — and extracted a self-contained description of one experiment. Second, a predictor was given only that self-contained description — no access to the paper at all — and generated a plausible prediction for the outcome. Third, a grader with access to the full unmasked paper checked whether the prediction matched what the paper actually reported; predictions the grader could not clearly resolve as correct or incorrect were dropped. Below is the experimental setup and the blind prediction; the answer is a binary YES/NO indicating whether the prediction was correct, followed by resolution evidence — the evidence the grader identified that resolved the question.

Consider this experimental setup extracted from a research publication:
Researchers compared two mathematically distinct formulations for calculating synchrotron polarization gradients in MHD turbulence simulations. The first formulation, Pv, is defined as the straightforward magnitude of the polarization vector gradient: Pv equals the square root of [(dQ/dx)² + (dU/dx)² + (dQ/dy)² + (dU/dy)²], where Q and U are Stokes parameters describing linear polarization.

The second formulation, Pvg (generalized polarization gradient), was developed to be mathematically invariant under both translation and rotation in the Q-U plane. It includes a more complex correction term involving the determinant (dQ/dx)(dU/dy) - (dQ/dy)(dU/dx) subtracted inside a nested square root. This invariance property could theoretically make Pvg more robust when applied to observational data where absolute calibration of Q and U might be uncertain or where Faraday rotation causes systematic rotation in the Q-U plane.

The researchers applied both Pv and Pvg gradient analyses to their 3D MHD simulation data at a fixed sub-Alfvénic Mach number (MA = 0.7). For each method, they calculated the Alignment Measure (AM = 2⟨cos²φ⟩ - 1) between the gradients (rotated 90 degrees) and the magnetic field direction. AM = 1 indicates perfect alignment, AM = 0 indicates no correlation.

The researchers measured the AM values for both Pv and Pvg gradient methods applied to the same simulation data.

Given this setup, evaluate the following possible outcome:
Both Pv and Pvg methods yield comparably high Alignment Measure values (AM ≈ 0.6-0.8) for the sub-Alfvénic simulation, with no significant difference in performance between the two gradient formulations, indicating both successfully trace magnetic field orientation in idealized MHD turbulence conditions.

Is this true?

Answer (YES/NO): NO